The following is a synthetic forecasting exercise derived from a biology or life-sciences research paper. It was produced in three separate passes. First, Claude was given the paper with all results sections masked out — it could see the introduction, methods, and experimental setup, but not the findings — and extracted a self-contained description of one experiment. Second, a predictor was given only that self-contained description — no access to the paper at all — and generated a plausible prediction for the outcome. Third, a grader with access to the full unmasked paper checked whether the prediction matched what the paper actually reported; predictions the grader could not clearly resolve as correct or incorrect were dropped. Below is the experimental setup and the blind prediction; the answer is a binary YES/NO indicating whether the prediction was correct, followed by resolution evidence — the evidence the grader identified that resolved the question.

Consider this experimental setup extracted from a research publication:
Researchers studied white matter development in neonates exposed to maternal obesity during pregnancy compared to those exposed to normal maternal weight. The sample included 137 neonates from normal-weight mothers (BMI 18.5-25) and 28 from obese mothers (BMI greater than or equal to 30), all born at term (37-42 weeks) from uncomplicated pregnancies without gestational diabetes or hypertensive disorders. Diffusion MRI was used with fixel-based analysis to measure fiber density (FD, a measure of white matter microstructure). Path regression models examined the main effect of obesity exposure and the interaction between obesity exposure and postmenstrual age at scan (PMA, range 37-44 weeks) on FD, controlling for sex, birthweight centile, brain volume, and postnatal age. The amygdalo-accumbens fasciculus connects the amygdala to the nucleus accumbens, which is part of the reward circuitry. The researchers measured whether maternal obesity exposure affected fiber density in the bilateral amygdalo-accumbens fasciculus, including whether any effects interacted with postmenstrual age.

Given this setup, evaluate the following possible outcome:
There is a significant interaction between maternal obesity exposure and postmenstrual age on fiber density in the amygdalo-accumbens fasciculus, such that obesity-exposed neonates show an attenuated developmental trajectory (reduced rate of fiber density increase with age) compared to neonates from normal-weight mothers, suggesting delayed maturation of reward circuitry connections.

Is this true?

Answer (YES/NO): YES